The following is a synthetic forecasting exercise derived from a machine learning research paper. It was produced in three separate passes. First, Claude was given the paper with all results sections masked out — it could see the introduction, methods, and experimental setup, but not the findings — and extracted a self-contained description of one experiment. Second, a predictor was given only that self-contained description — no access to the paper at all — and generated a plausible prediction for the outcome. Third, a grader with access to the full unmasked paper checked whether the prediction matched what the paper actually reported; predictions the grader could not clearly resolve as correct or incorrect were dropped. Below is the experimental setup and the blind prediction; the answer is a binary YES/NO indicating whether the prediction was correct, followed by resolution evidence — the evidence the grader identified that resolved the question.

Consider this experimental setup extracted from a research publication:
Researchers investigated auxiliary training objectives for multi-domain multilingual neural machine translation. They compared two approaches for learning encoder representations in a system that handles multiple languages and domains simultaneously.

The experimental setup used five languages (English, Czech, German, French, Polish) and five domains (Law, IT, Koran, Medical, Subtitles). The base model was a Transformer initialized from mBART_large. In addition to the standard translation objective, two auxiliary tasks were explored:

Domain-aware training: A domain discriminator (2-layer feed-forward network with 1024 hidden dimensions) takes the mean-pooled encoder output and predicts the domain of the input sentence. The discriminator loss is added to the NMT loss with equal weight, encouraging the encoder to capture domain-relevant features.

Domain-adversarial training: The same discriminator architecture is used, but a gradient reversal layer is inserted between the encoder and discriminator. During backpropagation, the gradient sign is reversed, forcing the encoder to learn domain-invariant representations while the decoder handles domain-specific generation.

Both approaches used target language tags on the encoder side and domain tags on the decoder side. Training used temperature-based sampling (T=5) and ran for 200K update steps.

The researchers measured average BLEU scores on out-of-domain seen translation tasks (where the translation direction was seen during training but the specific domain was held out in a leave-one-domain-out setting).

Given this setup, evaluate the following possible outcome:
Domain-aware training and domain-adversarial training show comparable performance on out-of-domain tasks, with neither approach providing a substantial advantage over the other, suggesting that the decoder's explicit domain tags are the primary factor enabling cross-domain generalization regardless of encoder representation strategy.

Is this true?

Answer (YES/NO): NO